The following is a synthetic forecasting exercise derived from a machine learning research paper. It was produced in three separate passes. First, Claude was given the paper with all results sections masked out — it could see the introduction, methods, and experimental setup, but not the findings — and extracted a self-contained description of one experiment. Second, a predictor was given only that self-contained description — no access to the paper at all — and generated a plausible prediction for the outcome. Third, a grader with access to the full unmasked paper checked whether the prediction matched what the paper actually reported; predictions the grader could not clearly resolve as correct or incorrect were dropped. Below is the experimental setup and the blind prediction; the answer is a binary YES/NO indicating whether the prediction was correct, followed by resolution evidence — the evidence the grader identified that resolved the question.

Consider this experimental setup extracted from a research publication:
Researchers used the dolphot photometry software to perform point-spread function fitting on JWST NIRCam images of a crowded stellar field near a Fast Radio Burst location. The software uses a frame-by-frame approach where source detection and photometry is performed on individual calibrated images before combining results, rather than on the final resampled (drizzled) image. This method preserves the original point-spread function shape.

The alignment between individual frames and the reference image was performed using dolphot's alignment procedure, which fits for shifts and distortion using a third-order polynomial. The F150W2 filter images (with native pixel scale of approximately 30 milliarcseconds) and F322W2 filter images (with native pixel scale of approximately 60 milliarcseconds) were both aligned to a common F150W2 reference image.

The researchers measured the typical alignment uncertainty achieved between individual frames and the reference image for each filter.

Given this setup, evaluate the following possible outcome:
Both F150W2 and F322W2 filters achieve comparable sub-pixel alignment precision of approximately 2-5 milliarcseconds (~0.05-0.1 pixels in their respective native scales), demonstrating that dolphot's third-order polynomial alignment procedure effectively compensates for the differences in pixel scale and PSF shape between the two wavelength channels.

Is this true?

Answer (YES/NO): NO